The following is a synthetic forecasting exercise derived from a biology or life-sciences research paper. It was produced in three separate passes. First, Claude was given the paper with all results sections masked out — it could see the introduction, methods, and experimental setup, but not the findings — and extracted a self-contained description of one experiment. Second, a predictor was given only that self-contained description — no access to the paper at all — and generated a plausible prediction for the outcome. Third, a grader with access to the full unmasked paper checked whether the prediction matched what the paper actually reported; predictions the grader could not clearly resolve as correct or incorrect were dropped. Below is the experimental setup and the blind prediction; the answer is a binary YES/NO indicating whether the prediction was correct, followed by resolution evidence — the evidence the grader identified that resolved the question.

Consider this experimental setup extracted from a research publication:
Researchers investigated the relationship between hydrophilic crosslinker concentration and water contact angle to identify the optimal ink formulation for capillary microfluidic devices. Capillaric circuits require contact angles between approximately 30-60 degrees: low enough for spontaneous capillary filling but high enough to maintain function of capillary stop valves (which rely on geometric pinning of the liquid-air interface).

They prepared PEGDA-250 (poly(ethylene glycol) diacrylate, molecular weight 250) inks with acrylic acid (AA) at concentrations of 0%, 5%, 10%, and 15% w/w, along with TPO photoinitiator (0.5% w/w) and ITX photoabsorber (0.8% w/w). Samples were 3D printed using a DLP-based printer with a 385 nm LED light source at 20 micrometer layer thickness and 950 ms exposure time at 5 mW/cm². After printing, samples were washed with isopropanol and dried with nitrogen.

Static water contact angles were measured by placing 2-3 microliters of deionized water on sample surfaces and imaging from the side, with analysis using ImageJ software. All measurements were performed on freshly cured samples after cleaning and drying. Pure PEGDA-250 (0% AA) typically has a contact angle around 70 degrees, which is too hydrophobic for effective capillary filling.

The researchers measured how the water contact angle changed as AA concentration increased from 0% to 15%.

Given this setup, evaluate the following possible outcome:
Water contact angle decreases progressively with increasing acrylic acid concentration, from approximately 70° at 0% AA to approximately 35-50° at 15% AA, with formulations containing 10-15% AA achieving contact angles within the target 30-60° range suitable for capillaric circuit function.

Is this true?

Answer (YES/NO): NO